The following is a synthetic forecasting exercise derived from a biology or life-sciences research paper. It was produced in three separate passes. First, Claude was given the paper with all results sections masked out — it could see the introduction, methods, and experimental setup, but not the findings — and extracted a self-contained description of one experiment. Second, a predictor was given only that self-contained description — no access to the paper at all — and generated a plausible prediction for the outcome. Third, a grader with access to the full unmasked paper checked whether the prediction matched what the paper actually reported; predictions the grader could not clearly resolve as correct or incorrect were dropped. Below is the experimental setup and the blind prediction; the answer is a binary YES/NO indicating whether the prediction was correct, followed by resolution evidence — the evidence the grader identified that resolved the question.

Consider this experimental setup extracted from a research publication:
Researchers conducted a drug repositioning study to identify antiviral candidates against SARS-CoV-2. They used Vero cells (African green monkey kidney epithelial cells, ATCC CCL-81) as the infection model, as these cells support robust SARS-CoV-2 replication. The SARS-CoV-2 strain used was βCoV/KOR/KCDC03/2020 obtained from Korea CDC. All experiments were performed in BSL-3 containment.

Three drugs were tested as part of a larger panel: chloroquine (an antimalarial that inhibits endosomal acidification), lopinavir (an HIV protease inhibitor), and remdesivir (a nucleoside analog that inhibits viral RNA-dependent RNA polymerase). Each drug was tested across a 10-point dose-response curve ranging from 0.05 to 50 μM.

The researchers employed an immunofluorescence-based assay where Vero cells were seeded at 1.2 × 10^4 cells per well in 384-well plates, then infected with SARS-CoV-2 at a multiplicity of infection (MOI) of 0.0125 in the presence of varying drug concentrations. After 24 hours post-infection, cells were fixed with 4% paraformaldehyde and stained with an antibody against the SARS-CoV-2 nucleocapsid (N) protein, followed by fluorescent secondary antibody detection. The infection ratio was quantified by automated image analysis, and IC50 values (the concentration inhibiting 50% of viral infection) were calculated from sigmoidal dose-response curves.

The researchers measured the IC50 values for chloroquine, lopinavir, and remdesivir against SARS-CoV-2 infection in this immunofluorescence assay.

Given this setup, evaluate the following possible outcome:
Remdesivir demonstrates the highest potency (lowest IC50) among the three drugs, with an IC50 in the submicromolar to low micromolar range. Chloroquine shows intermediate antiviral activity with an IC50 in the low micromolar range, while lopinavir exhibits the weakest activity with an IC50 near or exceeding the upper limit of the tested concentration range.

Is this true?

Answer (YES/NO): NO